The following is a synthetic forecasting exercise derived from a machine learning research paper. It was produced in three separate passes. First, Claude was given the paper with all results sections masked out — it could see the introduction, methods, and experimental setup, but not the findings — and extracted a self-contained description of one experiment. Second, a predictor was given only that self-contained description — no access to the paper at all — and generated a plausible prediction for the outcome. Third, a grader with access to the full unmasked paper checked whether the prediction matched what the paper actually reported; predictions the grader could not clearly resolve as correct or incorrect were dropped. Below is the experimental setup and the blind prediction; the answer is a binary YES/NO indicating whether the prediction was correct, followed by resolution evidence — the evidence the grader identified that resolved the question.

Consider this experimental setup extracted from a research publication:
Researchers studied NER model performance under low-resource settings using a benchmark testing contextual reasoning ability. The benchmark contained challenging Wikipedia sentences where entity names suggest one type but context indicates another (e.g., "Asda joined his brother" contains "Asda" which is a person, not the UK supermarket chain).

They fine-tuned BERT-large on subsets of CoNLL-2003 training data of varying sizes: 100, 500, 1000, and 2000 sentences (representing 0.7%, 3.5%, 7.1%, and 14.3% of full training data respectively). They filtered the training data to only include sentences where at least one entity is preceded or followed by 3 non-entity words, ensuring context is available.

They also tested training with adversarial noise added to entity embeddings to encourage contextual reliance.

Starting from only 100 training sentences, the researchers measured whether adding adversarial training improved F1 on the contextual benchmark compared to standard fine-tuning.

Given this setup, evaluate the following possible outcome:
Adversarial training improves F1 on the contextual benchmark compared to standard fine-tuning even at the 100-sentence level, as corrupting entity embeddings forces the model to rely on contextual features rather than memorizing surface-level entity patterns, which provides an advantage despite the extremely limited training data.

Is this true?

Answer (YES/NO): YES